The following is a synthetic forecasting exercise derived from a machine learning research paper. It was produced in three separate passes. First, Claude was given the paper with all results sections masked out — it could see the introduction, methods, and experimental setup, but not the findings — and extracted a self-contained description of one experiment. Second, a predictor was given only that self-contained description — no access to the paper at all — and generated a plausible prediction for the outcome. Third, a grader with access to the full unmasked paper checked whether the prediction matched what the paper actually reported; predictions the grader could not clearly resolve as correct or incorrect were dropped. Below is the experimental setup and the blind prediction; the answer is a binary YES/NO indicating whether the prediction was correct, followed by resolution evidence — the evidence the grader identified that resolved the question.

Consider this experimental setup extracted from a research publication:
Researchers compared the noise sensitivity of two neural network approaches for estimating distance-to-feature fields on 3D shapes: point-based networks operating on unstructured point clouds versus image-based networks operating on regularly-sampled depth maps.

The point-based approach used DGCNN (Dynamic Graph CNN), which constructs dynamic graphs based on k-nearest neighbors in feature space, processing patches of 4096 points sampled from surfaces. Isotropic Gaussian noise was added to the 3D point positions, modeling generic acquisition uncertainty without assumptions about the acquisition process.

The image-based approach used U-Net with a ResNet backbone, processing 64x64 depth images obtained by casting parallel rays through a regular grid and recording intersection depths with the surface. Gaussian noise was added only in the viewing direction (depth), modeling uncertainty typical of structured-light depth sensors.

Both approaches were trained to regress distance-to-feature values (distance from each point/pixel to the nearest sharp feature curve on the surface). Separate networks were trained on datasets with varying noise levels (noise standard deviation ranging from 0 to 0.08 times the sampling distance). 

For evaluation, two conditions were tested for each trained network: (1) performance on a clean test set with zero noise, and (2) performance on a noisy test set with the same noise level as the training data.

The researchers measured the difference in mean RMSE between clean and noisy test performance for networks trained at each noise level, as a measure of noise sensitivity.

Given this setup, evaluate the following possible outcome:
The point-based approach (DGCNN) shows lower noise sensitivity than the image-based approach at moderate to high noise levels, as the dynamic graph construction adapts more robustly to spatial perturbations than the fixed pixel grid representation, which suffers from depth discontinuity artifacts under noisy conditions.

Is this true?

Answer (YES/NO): NO